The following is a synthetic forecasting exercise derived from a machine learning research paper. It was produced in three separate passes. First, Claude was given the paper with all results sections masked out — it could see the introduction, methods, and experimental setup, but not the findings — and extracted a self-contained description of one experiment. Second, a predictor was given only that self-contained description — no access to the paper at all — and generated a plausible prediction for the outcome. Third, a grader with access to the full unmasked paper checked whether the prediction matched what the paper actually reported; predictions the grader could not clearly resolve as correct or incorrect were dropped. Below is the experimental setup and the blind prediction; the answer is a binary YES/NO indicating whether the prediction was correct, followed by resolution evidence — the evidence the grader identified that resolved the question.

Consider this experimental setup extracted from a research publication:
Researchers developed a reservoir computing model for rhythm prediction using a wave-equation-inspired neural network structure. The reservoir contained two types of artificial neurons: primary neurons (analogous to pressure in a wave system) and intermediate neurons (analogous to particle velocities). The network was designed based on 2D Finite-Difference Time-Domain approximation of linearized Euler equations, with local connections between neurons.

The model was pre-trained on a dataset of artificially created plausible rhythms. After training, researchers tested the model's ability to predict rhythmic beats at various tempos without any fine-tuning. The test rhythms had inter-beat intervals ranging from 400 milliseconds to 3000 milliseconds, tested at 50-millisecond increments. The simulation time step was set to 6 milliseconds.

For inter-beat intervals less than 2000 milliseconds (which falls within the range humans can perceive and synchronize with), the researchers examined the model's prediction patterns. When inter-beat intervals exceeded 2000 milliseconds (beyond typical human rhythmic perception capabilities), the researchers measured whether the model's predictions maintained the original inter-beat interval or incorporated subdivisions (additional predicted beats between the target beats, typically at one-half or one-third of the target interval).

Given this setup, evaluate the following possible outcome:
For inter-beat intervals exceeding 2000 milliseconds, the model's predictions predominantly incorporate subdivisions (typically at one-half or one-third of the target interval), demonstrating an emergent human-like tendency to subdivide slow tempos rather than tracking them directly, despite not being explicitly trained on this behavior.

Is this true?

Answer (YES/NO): YES